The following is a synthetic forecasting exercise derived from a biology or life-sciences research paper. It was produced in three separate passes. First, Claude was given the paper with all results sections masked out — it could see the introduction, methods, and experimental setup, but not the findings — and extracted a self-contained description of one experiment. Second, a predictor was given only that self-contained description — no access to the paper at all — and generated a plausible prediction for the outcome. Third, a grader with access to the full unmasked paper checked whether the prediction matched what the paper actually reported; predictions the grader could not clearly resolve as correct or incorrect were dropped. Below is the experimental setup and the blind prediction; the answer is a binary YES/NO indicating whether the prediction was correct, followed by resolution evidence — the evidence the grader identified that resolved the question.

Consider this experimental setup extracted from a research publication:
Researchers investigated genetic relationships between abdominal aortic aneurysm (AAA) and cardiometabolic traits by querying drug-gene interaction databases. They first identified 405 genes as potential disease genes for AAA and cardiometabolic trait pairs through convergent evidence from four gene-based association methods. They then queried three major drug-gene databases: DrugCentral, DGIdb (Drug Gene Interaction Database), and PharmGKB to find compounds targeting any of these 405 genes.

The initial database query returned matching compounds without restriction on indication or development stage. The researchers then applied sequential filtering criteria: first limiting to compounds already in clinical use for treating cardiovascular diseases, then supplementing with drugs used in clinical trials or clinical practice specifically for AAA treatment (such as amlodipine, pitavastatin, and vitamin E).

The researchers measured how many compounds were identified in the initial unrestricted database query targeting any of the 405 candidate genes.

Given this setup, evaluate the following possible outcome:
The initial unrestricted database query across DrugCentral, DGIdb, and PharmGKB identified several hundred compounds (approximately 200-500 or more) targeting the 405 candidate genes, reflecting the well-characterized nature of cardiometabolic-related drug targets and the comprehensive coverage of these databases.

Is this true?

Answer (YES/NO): NO